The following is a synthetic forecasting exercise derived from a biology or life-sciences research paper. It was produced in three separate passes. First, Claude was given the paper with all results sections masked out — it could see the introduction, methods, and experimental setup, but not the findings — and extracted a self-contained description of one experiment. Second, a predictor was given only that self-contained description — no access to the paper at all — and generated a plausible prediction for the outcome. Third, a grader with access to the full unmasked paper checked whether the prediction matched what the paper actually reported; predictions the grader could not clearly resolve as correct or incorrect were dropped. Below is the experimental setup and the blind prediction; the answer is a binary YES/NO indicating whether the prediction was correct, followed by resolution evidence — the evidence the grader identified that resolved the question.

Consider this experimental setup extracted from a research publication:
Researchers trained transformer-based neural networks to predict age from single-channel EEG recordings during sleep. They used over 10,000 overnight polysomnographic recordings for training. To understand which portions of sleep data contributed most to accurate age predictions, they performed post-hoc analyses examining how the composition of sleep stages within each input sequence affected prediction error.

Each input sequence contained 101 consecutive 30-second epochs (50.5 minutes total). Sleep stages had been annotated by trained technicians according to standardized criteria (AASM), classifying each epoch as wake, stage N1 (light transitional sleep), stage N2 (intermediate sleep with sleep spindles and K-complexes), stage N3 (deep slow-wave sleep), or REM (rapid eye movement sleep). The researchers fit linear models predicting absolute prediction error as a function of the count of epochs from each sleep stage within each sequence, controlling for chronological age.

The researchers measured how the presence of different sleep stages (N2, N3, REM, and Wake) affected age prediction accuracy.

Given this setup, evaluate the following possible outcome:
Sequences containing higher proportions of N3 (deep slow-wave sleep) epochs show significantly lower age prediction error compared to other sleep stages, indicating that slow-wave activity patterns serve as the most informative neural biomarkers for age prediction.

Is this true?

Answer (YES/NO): NO